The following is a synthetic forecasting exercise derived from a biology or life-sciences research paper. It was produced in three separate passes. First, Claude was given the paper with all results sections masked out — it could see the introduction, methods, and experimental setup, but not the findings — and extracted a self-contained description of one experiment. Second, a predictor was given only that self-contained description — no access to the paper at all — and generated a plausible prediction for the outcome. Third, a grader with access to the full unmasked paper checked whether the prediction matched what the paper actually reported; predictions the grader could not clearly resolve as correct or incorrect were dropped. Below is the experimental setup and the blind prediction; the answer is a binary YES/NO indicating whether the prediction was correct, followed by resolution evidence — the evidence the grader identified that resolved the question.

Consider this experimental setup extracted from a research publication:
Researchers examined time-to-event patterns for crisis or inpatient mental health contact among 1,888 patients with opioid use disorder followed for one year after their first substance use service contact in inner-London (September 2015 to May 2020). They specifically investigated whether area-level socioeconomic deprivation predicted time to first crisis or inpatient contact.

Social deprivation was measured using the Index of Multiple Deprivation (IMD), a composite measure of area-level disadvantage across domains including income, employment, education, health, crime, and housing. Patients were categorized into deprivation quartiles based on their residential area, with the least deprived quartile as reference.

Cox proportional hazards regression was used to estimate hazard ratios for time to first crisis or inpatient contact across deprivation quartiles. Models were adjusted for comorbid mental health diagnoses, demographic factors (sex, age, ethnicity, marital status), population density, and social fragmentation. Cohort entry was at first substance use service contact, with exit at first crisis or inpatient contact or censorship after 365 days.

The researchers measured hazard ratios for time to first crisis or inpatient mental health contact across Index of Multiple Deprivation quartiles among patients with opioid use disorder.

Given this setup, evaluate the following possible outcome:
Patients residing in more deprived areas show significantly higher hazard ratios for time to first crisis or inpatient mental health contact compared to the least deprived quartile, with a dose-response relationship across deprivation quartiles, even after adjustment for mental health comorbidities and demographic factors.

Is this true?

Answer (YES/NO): NO